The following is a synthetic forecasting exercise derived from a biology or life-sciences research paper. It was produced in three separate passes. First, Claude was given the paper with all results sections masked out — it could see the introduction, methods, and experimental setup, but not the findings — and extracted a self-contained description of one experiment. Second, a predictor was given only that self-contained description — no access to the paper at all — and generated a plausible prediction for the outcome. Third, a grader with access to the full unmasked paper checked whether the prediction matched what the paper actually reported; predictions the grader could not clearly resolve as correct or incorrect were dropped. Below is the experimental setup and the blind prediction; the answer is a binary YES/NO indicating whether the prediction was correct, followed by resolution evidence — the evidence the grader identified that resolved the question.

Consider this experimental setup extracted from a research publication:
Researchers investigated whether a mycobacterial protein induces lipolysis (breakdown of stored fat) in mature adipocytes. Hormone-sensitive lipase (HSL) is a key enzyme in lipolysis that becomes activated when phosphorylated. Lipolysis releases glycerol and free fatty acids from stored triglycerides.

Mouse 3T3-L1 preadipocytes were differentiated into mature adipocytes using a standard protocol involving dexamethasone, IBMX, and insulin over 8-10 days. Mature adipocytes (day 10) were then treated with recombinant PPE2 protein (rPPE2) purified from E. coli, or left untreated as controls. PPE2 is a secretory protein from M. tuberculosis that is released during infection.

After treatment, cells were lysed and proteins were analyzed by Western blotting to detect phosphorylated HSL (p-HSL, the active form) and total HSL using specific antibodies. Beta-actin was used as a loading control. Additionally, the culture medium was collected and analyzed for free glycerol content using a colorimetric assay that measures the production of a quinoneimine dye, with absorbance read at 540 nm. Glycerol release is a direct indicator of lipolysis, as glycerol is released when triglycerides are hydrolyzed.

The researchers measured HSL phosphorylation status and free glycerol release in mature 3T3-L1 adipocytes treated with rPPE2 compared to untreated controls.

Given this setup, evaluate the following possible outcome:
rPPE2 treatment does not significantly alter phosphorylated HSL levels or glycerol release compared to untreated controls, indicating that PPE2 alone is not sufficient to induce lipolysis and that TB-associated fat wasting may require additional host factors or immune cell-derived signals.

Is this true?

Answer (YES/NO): NO